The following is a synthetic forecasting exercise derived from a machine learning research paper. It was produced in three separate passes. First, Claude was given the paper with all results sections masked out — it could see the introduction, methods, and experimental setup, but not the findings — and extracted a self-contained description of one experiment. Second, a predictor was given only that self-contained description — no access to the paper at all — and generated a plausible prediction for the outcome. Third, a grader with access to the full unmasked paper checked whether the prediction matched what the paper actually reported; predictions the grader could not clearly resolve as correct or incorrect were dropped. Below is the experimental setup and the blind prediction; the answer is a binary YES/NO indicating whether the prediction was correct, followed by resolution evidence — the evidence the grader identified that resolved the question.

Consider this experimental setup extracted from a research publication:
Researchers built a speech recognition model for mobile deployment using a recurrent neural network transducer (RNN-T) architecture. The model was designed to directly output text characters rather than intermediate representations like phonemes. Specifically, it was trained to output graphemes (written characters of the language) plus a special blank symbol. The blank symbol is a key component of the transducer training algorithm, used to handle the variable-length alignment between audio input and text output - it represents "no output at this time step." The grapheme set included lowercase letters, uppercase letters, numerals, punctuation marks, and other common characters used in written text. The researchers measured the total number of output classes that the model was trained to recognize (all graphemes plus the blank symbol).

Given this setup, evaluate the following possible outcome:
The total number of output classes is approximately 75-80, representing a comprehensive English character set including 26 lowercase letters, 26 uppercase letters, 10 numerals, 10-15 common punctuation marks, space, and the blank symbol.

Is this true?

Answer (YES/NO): YES